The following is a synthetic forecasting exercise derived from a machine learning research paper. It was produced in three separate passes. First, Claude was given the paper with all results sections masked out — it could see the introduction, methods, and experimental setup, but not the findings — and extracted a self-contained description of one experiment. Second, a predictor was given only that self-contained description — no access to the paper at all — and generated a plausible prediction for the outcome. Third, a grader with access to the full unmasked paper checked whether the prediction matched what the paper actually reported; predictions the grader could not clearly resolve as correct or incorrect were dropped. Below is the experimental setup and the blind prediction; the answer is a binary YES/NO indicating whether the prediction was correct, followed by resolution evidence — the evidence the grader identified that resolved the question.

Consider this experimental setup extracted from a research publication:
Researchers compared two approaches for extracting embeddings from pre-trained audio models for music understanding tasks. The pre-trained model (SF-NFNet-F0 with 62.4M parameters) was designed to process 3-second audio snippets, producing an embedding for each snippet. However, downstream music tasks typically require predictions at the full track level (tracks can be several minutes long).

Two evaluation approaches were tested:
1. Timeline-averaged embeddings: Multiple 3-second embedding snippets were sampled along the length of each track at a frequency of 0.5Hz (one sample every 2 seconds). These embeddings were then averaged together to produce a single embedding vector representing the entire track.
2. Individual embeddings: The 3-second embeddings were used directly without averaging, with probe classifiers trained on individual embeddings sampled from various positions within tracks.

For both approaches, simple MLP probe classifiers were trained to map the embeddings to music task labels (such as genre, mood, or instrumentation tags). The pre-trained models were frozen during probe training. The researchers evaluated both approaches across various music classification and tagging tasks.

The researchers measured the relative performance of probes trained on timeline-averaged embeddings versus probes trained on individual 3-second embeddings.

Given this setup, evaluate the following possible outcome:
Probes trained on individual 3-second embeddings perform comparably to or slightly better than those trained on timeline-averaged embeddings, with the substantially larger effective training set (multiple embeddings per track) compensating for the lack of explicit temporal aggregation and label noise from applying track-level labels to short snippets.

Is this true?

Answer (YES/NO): NO